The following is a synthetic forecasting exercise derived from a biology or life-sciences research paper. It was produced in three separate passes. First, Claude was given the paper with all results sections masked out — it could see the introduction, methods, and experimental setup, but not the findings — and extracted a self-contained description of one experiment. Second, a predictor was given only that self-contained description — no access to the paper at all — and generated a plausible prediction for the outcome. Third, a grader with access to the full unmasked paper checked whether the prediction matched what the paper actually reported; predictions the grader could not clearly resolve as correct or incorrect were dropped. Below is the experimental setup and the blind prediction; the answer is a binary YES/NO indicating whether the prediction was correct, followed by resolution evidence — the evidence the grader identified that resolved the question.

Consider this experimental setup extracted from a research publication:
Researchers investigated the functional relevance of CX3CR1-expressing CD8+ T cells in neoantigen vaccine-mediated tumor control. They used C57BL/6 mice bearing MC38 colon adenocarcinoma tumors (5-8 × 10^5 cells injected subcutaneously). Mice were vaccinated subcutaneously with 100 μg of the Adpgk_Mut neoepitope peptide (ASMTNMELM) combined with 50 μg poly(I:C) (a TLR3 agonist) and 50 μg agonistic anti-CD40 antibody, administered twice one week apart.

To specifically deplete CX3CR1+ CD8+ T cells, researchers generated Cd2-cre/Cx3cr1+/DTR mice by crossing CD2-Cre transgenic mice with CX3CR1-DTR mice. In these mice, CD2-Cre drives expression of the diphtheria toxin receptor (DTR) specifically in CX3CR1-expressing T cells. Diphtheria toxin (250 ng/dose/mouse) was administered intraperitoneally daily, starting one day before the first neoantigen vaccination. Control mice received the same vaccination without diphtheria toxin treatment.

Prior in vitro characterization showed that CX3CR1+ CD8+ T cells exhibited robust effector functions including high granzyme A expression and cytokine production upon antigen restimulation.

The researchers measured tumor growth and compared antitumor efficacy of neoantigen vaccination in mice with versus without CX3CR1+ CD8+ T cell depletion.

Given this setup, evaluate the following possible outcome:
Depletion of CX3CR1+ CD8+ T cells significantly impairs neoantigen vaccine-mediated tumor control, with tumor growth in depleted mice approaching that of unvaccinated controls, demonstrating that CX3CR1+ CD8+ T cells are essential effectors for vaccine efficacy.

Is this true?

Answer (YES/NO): NO